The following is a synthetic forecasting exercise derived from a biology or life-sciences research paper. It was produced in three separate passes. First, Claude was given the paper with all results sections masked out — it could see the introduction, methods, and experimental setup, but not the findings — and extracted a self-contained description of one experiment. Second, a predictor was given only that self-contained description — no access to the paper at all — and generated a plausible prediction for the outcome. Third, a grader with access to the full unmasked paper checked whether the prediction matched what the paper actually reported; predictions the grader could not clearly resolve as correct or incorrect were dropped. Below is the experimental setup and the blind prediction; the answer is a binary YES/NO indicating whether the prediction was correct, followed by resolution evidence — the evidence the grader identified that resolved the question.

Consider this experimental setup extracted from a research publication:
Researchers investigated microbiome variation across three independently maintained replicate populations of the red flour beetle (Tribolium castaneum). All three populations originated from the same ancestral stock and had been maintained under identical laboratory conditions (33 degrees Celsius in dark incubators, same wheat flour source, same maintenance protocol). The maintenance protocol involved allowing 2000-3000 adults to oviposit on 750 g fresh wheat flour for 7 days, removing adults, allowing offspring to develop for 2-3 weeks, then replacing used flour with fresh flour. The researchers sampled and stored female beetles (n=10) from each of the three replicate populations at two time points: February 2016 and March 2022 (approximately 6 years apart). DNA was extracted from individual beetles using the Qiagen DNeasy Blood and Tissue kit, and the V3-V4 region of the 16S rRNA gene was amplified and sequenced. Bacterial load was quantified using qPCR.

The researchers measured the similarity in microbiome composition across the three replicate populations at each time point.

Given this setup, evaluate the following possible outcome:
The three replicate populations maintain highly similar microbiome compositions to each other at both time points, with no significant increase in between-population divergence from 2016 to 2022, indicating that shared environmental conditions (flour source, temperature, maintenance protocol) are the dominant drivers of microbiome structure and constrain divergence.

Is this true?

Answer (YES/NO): NO